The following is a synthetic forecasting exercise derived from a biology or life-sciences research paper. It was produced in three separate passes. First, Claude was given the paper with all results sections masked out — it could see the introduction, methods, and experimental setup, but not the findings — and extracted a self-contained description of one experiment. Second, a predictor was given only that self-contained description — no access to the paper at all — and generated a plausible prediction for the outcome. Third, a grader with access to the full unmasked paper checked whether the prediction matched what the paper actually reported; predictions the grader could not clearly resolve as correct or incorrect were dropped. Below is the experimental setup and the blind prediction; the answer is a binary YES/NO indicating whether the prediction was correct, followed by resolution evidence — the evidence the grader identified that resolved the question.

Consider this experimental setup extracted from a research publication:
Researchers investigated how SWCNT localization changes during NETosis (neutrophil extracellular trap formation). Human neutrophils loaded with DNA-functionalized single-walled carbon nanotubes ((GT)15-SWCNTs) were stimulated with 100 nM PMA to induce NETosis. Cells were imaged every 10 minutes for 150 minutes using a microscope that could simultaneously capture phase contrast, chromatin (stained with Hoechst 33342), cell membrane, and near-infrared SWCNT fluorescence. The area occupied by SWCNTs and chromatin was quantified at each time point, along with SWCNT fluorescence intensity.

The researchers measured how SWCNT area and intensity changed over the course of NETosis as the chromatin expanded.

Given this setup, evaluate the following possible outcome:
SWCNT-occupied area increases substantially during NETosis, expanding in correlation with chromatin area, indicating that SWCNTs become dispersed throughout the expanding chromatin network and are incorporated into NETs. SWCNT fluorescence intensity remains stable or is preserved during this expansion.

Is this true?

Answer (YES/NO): NO